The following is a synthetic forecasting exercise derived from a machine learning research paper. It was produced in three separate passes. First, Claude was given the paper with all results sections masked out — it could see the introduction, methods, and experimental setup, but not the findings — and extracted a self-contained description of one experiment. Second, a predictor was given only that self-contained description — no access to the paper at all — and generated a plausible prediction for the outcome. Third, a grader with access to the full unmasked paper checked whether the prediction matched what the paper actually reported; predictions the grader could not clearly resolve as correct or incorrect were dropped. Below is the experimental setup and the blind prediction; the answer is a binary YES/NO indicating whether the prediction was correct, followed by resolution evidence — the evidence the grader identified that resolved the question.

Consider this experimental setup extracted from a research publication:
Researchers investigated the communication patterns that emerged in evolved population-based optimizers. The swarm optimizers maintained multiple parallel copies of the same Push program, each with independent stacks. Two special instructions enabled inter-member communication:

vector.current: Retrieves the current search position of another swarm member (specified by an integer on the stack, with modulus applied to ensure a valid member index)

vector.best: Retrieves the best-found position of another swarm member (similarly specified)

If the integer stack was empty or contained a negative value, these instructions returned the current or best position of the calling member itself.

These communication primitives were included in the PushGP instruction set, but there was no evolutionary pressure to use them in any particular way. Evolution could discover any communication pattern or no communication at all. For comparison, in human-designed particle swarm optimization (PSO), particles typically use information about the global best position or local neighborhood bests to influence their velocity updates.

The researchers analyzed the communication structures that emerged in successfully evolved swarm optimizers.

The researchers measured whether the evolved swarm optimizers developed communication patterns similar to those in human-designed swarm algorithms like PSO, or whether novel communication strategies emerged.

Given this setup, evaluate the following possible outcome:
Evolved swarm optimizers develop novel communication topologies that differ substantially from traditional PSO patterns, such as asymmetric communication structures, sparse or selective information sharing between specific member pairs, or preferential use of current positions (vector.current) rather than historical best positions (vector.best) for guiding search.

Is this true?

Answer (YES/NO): NO